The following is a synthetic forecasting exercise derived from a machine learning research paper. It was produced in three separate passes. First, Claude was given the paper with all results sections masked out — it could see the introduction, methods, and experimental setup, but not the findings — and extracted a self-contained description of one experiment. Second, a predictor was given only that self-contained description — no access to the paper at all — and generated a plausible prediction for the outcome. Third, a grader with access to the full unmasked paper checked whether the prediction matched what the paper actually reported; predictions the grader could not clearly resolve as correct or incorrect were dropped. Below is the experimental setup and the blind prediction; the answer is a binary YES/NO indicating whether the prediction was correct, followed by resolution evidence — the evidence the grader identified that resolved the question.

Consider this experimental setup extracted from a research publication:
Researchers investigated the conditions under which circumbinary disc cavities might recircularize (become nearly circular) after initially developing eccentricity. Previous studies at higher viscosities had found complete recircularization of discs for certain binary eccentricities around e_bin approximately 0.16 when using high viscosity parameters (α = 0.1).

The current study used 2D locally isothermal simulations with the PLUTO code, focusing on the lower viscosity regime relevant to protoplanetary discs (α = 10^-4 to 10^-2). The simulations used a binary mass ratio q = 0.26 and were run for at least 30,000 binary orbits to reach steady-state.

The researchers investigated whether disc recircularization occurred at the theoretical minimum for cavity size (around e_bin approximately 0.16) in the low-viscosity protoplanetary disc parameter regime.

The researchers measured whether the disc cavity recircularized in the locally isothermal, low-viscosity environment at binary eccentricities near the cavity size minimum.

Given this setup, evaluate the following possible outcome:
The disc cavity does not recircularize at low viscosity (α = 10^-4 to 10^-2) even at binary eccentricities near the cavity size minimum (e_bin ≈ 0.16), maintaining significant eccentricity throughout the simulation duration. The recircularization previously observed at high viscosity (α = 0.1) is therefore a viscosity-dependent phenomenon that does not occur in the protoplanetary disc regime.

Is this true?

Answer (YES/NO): YES